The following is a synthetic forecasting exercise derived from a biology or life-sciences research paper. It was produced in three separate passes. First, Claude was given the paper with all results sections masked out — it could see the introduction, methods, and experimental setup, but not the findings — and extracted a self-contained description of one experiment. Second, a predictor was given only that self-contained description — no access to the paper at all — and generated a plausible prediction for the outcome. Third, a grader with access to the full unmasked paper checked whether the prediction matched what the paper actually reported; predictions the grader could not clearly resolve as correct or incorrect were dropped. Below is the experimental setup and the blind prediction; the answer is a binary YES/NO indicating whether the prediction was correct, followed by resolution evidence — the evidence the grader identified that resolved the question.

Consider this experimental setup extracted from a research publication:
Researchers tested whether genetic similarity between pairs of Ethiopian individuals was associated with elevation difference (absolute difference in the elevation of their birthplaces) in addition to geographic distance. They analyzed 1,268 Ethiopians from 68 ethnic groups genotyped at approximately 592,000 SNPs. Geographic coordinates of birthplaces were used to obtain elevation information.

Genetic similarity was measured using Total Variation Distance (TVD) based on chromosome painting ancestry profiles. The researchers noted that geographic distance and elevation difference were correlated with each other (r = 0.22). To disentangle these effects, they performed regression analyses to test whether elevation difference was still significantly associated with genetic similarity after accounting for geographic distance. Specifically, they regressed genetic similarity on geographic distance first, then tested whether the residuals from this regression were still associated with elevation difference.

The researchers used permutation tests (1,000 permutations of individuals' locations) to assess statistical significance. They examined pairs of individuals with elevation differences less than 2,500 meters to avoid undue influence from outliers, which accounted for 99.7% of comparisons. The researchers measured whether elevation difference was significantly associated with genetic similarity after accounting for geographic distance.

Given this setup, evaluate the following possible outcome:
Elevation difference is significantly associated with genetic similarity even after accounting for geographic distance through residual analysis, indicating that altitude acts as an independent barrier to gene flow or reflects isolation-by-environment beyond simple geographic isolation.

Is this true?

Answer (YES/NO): YES